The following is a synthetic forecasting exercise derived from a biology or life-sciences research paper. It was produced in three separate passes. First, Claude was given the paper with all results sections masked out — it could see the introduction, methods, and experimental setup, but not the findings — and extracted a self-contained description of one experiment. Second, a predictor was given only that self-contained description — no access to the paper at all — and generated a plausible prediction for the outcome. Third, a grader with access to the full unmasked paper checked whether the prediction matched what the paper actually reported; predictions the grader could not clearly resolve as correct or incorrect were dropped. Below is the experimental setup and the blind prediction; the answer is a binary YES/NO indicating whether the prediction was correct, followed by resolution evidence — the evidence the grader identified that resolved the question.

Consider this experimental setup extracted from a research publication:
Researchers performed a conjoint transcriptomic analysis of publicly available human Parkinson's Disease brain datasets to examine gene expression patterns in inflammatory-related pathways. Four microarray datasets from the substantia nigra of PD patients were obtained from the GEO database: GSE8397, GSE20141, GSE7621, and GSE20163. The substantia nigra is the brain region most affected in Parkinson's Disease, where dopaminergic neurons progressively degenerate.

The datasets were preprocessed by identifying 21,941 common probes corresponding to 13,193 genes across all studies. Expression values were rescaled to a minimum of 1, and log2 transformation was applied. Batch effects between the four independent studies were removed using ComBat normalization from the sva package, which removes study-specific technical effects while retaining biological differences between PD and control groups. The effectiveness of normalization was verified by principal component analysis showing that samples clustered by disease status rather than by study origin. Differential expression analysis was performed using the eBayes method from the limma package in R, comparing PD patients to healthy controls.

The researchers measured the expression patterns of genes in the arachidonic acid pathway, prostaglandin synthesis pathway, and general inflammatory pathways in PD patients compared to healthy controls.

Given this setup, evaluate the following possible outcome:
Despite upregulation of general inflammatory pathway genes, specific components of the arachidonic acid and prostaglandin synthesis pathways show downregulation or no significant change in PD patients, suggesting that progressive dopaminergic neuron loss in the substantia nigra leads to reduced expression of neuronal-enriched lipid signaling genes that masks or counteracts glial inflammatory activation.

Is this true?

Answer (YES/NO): NO